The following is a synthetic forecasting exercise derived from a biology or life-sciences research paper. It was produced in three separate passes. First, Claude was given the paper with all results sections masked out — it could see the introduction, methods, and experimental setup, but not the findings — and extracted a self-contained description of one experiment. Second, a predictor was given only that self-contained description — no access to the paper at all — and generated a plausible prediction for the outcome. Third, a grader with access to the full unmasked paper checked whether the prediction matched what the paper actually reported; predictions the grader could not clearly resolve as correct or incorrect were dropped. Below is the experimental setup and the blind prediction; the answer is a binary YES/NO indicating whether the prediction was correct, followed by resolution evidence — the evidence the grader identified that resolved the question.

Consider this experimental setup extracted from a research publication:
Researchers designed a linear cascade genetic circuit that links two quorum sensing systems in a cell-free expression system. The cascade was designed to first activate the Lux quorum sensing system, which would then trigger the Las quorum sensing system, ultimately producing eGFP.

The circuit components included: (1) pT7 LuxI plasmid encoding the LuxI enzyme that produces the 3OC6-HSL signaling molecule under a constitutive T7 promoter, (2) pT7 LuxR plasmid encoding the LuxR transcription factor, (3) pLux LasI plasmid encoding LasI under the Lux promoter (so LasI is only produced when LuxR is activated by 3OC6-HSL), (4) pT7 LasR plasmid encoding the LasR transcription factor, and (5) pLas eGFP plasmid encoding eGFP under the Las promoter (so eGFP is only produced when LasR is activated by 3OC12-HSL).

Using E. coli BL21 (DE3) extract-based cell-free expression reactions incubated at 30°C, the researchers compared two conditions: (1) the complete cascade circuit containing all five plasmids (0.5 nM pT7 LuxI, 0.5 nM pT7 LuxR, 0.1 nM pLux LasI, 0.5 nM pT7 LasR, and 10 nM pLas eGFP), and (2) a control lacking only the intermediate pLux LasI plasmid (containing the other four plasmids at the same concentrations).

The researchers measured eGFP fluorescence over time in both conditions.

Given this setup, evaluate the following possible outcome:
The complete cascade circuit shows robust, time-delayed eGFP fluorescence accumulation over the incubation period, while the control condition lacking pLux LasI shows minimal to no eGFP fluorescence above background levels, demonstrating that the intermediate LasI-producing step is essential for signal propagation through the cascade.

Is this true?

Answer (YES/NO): YES